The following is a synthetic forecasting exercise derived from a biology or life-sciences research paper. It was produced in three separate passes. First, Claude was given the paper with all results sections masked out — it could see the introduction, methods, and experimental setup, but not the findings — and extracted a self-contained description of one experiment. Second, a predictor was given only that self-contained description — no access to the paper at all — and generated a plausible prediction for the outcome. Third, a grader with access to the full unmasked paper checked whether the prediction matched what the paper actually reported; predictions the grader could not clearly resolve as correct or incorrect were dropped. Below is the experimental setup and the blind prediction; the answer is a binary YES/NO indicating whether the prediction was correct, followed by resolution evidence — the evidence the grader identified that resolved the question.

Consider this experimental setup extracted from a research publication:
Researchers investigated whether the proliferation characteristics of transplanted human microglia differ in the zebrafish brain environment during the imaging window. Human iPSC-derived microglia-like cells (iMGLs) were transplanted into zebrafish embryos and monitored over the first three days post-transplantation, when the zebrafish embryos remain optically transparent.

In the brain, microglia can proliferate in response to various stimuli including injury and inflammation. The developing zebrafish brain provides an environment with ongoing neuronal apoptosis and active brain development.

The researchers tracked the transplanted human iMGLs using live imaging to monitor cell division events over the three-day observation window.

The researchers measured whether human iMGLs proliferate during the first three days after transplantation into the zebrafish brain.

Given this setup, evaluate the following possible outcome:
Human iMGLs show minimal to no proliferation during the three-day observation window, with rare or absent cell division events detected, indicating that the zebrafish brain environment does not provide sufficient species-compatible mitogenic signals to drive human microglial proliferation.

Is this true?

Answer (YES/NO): YES